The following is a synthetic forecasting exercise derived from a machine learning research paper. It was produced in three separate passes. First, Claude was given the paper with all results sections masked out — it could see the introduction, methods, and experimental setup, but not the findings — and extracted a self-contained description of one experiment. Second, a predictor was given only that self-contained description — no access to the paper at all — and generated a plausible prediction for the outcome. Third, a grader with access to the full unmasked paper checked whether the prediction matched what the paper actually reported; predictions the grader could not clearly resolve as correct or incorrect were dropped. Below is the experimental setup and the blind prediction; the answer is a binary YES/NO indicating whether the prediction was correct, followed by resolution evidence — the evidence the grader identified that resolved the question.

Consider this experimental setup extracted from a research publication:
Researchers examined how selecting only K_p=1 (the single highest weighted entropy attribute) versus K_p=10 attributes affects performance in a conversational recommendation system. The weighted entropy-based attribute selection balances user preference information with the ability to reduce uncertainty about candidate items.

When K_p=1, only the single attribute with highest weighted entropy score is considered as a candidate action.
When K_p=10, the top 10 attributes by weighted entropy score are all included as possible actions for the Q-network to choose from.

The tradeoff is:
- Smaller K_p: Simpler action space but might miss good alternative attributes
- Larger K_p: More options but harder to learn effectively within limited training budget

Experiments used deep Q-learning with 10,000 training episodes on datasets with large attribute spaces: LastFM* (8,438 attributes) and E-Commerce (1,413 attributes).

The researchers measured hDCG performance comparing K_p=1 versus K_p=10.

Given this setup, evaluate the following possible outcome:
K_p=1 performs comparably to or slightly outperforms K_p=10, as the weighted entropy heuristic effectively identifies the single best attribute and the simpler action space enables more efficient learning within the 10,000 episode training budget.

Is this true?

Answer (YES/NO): NO